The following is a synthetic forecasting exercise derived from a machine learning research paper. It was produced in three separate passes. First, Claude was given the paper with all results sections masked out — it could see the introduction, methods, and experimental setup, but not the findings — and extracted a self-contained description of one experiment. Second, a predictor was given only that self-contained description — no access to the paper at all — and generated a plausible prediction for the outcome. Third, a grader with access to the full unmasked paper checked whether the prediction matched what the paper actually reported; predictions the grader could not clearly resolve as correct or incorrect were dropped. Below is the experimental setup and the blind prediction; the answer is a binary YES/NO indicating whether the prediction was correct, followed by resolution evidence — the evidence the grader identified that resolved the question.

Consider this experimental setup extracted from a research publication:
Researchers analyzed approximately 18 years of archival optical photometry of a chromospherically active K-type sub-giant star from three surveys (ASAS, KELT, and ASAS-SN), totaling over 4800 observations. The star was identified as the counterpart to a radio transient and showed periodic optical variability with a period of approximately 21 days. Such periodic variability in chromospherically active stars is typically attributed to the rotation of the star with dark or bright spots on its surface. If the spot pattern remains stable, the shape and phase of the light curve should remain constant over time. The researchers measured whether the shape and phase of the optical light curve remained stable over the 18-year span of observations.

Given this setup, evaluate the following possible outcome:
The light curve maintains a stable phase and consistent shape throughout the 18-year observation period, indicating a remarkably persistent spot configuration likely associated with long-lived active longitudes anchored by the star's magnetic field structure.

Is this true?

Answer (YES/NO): NO